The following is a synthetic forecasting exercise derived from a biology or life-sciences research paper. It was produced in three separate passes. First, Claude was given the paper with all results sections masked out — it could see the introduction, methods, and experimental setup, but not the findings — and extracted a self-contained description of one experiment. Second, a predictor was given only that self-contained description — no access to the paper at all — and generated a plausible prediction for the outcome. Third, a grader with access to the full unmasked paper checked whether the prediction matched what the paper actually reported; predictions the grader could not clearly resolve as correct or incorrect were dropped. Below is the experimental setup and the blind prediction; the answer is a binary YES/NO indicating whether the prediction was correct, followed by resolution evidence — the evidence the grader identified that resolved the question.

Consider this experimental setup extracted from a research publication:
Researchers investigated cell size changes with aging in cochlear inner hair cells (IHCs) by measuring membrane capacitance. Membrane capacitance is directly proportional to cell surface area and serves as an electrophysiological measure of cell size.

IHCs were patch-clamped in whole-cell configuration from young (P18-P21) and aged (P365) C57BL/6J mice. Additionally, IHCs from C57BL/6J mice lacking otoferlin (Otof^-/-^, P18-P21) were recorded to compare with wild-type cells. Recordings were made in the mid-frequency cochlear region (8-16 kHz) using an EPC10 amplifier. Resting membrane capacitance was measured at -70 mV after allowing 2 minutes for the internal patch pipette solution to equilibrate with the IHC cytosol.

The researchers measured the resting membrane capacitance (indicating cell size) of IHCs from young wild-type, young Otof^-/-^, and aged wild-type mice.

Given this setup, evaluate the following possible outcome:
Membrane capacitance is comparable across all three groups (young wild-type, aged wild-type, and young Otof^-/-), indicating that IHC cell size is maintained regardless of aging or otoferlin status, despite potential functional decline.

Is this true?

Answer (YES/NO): NO